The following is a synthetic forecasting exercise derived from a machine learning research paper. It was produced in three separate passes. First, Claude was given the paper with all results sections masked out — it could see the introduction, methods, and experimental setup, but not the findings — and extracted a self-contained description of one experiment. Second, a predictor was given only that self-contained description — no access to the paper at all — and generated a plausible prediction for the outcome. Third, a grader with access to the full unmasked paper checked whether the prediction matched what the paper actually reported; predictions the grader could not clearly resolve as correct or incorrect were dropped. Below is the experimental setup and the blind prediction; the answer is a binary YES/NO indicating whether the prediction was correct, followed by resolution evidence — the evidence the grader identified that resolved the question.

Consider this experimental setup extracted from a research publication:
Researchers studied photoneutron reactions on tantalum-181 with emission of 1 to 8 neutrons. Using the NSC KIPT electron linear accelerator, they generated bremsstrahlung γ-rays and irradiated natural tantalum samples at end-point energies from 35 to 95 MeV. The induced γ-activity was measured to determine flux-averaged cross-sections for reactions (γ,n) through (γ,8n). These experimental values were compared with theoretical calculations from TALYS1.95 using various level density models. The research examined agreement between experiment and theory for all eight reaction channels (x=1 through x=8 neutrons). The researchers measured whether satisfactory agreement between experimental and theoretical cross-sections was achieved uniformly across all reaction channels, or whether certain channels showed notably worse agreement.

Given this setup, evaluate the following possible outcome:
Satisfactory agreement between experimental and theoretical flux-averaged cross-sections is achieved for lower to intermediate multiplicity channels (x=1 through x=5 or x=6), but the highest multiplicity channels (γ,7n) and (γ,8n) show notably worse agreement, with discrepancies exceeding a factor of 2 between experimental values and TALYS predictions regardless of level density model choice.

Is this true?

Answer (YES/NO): NO